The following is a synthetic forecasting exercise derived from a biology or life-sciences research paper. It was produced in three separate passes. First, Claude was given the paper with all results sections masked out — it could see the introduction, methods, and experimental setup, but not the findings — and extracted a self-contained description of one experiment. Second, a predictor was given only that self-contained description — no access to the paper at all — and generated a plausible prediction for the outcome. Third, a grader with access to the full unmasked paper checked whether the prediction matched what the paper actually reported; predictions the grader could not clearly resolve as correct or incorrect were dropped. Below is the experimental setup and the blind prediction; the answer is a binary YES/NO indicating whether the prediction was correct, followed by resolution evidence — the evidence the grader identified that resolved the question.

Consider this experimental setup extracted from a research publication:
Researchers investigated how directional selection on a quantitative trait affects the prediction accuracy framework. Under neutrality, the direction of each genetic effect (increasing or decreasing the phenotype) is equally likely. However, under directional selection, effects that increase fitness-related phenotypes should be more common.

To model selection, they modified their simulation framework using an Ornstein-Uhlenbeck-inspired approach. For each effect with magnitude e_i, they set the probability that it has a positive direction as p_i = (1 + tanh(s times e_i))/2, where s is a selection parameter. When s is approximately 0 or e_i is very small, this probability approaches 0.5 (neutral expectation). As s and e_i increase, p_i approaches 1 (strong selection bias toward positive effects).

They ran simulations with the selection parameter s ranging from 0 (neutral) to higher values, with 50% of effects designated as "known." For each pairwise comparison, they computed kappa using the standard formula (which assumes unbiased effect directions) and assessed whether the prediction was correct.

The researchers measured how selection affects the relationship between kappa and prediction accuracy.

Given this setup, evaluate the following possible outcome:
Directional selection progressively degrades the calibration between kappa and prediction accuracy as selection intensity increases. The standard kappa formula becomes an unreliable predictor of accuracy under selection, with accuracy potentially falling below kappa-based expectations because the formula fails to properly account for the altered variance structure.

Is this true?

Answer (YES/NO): NO